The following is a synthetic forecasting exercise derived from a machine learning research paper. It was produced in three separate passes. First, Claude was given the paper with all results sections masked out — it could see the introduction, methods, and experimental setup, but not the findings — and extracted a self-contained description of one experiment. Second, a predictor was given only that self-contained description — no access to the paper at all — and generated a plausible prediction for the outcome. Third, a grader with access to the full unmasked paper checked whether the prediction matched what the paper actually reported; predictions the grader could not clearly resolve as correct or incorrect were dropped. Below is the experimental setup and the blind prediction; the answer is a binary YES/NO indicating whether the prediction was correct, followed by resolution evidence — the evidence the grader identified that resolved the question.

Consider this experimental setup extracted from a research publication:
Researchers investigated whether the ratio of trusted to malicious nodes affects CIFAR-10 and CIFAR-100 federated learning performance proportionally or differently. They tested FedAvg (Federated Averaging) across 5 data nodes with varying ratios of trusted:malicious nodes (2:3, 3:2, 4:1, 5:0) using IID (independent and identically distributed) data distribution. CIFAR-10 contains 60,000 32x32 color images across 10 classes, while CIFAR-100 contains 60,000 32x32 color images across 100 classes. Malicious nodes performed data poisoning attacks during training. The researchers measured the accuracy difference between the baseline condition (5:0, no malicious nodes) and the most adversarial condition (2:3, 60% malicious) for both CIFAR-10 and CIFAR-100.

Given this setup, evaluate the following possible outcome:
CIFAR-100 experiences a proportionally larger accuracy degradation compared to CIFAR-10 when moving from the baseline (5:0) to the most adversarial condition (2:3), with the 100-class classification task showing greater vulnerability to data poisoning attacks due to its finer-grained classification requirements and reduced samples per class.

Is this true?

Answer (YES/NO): YES